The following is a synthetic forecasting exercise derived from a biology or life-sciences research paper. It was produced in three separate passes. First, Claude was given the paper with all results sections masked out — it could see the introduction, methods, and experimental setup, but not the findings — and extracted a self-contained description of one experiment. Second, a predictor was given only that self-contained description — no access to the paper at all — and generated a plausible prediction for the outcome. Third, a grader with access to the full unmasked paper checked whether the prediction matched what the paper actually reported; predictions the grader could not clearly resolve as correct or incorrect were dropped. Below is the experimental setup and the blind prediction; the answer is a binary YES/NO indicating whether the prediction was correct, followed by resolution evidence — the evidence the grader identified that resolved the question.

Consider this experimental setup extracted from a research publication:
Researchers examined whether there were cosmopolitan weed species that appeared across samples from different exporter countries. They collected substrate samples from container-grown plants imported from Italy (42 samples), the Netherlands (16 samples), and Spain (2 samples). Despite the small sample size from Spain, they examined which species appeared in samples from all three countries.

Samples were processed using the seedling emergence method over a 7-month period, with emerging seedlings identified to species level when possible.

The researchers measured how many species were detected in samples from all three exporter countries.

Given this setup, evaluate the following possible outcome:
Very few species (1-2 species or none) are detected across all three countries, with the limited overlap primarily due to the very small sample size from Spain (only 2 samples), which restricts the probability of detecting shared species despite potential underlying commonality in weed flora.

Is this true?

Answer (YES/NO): NO